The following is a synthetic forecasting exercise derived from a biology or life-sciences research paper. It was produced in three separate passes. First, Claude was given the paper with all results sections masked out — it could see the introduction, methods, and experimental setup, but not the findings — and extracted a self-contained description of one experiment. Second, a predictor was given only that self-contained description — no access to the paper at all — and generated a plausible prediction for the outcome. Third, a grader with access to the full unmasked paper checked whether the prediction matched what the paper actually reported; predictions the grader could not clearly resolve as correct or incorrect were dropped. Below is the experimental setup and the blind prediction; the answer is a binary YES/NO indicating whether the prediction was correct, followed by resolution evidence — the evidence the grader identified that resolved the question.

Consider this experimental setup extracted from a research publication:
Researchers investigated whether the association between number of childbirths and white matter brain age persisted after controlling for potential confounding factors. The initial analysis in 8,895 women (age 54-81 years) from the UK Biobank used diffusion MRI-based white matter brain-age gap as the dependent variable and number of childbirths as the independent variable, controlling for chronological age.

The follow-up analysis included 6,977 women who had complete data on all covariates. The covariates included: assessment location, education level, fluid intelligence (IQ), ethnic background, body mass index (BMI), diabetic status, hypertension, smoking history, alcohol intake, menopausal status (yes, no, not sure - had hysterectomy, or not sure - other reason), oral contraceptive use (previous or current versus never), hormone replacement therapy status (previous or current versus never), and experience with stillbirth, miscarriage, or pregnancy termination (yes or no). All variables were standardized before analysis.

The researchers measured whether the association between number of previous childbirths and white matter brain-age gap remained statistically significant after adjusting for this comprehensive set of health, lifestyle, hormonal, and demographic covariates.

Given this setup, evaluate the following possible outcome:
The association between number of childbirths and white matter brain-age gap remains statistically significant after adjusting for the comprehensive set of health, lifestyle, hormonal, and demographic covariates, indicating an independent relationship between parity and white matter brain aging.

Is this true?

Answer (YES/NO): YES